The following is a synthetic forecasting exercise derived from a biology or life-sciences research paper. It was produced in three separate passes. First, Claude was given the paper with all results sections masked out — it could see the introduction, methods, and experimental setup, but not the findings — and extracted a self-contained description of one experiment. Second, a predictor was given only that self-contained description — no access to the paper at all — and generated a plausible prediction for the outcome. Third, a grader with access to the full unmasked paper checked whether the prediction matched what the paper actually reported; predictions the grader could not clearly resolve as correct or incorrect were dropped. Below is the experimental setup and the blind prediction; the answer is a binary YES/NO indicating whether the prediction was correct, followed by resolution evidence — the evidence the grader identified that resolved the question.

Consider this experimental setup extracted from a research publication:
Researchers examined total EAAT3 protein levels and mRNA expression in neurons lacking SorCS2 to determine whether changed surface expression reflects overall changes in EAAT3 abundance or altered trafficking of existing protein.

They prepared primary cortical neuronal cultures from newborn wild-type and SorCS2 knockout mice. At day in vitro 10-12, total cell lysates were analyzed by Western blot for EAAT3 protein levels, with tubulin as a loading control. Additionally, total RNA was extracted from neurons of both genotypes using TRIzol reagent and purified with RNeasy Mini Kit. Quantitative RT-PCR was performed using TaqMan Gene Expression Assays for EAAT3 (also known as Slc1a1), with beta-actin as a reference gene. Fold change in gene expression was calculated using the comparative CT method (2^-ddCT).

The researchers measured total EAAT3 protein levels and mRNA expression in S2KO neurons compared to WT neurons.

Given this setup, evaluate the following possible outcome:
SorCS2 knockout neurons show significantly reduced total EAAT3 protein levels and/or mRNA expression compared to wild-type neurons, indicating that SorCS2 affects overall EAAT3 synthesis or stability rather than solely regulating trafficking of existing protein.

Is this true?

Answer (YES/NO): NO